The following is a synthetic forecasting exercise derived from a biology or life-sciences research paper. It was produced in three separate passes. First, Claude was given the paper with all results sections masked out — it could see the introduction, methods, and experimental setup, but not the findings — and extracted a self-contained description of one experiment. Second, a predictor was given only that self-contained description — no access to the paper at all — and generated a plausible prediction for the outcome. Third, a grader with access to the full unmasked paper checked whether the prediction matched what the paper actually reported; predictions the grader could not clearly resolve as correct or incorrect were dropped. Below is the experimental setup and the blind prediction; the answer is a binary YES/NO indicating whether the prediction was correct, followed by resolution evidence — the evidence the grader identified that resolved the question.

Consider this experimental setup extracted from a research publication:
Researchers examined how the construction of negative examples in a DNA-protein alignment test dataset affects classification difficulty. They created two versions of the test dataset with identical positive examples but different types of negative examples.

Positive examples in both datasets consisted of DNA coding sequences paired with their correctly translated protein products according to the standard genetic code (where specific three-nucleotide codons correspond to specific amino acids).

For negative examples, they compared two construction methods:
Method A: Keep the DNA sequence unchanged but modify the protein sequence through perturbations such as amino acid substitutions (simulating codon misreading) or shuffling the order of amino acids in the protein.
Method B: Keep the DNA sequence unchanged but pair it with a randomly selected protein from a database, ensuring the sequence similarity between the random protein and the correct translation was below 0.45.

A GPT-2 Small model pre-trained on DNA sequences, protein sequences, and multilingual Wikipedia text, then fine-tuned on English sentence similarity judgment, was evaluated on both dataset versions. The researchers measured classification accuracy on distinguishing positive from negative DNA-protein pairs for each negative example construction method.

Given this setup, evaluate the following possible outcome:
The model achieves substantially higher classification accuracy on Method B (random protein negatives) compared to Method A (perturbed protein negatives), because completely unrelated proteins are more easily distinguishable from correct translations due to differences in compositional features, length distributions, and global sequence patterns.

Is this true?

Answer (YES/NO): YES